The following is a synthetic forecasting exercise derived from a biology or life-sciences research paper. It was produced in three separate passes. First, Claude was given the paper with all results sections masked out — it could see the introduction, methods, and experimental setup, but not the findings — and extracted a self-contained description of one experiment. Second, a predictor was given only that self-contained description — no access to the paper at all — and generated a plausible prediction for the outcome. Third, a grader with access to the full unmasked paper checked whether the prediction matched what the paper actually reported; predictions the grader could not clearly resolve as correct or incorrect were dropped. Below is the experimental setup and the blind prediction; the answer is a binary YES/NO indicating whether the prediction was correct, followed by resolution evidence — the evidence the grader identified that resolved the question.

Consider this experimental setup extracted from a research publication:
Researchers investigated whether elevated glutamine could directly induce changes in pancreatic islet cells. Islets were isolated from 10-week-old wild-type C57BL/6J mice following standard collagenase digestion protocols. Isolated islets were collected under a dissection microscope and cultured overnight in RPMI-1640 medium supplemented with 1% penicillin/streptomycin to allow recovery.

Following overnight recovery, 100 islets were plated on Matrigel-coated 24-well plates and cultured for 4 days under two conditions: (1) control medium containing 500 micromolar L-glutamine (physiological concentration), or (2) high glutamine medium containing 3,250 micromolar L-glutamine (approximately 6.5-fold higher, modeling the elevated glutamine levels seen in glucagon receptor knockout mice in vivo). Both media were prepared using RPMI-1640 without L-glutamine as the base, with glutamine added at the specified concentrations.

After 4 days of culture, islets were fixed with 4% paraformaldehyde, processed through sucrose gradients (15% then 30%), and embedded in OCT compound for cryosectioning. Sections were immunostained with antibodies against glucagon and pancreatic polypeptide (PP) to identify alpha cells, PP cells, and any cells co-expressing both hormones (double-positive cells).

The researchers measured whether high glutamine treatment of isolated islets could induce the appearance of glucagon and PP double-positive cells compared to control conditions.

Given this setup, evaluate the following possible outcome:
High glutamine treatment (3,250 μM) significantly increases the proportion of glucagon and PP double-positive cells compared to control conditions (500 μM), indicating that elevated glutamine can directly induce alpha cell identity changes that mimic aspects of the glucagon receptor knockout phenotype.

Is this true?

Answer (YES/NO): YES